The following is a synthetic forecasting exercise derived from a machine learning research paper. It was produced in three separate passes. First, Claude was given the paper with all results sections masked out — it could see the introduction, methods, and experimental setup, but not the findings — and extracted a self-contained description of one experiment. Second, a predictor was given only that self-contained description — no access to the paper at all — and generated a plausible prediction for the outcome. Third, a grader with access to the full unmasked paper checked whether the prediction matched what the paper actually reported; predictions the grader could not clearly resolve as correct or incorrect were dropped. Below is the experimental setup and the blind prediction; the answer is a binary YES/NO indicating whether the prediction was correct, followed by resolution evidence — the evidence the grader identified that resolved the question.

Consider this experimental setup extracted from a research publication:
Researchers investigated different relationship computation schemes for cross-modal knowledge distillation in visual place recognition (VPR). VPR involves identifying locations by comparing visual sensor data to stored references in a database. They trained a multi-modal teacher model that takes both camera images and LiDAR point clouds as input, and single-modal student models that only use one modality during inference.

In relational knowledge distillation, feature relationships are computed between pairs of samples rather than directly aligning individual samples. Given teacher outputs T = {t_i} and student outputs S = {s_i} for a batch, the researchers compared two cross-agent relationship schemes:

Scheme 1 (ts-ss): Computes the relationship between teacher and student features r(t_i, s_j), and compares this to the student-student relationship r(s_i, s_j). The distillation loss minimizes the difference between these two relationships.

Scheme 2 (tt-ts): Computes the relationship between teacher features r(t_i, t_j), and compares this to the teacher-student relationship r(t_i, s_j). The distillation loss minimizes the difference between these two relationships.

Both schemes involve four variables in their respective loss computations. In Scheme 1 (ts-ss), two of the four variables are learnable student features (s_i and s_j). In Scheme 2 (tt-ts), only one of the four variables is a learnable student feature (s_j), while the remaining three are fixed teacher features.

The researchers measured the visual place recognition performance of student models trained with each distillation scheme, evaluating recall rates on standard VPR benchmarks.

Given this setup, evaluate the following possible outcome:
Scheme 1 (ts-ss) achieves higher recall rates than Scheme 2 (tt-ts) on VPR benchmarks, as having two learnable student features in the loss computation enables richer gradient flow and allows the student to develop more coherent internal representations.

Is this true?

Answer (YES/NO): YES